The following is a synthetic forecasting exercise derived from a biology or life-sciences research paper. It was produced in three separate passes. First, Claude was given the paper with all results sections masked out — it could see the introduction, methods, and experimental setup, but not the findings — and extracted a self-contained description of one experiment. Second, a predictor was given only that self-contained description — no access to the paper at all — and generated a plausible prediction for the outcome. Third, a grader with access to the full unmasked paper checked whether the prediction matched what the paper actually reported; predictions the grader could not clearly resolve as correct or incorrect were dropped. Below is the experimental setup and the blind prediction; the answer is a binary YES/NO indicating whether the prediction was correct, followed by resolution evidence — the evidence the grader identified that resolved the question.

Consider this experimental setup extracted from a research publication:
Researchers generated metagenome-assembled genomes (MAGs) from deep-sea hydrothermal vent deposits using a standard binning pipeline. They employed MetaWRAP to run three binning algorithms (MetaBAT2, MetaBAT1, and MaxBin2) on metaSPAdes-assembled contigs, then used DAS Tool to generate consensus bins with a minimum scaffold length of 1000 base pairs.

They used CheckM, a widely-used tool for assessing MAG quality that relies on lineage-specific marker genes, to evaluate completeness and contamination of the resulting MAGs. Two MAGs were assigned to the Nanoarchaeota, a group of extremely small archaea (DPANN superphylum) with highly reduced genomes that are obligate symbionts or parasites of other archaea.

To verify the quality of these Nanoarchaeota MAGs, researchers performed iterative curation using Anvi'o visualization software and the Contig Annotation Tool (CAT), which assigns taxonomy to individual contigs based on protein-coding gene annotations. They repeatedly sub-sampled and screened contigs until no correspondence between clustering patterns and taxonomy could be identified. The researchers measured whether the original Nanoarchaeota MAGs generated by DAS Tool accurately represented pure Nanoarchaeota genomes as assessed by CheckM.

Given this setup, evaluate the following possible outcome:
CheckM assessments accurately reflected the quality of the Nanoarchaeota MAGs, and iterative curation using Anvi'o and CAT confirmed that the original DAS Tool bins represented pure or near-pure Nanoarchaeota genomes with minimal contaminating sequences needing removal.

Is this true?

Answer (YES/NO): NO